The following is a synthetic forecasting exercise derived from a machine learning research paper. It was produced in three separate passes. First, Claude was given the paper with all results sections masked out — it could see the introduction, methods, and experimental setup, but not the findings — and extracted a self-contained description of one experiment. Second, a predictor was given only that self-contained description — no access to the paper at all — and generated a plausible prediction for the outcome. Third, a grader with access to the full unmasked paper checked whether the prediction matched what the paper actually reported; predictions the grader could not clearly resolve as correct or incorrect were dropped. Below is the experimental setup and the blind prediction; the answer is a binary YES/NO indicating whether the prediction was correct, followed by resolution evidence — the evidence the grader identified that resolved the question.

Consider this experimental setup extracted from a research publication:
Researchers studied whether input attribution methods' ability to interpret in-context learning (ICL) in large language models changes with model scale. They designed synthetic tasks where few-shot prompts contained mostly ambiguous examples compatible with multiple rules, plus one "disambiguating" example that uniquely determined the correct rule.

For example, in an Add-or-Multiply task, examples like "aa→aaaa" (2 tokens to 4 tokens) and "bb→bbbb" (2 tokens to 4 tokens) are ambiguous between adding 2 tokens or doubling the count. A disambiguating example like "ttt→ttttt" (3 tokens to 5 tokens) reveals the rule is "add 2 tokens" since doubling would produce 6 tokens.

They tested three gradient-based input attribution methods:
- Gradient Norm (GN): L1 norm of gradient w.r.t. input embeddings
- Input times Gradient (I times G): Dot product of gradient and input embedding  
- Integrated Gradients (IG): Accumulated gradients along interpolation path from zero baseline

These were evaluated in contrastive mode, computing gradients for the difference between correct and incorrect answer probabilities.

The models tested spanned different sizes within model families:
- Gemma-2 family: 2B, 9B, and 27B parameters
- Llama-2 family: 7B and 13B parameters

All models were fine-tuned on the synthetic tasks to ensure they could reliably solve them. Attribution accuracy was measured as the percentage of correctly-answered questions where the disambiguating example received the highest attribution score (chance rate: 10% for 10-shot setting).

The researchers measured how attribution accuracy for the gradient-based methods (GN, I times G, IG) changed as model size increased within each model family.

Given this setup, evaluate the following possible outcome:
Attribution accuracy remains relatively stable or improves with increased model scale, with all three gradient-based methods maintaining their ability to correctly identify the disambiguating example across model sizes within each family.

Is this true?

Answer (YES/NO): NO